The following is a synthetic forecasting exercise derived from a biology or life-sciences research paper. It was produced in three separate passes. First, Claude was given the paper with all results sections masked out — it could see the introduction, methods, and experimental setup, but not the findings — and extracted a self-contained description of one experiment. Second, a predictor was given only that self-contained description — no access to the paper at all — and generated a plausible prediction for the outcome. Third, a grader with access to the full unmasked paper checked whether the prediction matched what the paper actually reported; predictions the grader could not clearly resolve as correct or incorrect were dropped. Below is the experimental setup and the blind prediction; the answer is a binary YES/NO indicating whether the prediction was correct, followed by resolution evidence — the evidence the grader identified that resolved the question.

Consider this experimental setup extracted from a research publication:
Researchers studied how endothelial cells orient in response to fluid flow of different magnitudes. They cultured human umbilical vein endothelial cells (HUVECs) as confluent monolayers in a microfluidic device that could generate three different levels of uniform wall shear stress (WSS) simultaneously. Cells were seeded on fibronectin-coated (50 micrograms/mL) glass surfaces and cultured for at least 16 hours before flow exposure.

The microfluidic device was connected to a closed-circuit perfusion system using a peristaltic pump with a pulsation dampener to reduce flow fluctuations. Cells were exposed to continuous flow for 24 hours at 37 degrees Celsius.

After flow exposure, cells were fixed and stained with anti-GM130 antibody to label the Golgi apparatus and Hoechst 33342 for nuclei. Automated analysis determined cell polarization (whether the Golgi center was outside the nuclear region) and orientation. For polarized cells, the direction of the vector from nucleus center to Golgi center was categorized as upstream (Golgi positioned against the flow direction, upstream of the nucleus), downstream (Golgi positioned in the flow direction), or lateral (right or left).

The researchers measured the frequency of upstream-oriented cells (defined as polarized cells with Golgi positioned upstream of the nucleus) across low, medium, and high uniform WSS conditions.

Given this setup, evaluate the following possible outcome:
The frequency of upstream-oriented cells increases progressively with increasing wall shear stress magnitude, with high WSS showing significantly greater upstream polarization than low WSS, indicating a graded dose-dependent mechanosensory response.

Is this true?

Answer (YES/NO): YES